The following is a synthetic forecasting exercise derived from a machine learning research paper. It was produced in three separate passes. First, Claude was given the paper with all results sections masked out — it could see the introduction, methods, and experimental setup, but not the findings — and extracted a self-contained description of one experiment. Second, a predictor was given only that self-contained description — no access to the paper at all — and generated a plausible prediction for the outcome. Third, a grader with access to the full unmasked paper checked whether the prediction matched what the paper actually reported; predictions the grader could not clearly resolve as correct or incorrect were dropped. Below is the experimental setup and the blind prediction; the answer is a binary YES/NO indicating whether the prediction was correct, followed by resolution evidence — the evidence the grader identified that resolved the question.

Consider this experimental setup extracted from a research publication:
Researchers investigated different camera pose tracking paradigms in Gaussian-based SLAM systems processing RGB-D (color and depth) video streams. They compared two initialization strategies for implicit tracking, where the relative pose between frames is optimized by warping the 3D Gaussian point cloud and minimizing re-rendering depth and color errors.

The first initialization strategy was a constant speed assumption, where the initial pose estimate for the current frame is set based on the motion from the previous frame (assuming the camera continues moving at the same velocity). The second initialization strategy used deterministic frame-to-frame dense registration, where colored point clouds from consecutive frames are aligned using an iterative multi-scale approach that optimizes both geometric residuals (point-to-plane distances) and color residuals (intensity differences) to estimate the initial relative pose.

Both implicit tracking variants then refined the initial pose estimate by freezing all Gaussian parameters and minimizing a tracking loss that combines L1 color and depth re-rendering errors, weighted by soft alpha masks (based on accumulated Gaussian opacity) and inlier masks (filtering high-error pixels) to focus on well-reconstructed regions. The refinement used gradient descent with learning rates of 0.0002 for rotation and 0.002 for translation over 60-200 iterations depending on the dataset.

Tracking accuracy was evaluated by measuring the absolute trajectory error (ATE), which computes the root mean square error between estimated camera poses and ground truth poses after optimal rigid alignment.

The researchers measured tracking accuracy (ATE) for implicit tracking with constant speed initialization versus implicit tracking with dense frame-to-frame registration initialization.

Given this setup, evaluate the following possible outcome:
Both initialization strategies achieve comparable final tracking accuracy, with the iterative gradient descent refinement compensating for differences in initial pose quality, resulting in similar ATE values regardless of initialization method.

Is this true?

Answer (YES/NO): NO